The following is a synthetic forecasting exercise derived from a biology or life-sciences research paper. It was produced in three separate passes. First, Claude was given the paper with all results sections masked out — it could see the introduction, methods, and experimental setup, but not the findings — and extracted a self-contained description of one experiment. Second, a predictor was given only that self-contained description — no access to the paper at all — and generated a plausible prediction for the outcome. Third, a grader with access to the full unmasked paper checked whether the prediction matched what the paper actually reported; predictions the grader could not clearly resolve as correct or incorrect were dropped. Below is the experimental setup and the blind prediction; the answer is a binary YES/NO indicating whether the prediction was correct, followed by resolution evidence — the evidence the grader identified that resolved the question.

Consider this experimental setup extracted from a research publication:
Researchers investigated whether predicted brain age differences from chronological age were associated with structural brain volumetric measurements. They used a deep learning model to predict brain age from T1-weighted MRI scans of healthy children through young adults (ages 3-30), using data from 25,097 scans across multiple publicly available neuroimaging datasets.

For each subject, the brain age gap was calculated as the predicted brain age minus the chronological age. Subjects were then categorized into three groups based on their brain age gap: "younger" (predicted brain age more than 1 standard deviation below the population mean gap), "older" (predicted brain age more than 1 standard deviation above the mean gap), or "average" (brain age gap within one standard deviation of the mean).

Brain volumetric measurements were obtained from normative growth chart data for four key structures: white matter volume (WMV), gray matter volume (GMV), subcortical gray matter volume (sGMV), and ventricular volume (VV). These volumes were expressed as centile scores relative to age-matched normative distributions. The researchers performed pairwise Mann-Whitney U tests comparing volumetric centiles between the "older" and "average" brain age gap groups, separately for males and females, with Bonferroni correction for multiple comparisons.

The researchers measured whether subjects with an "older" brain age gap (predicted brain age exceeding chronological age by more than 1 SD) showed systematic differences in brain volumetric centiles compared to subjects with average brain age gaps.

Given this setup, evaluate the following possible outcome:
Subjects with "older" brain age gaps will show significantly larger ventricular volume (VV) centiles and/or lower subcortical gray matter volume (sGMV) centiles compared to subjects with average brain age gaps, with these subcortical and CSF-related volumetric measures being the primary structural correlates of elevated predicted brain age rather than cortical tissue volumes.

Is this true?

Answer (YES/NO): NO